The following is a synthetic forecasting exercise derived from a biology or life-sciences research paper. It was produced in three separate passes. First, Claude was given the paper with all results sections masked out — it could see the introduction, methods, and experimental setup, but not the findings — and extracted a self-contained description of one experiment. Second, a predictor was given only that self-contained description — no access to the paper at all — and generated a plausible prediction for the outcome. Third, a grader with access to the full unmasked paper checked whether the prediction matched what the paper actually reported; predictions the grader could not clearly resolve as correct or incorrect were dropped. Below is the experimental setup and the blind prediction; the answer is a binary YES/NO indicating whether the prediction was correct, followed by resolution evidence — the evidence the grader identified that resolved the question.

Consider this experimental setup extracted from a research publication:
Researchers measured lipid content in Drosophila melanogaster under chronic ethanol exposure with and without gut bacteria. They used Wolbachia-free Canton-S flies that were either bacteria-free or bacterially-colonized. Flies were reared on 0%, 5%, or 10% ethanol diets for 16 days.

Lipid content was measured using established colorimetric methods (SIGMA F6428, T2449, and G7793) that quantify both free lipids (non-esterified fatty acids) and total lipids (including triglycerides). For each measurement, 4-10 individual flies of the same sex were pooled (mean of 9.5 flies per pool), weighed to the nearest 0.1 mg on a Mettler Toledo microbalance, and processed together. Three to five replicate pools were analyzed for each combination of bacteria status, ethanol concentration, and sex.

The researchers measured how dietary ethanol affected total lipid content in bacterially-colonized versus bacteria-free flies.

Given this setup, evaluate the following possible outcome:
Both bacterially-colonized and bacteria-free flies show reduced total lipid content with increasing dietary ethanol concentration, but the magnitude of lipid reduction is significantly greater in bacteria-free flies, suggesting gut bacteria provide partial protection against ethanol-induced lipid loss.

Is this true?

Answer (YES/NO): NO